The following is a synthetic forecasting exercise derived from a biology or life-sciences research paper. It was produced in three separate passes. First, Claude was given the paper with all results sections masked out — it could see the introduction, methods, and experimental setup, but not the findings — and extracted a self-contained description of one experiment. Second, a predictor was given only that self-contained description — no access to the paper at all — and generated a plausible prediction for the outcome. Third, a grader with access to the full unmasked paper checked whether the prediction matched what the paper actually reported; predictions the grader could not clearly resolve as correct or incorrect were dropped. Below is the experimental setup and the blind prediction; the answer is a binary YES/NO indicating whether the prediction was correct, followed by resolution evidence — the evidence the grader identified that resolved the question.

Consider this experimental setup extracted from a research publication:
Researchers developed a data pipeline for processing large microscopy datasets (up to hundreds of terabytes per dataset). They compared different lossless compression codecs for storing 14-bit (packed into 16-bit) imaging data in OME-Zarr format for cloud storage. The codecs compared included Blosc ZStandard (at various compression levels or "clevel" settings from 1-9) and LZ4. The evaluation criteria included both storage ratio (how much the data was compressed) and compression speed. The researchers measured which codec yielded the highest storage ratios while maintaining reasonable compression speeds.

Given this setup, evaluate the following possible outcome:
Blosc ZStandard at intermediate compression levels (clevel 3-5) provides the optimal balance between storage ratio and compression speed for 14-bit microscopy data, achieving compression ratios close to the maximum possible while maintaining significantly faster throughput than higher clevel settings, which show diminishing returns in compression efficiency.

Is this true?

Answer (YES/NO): NO